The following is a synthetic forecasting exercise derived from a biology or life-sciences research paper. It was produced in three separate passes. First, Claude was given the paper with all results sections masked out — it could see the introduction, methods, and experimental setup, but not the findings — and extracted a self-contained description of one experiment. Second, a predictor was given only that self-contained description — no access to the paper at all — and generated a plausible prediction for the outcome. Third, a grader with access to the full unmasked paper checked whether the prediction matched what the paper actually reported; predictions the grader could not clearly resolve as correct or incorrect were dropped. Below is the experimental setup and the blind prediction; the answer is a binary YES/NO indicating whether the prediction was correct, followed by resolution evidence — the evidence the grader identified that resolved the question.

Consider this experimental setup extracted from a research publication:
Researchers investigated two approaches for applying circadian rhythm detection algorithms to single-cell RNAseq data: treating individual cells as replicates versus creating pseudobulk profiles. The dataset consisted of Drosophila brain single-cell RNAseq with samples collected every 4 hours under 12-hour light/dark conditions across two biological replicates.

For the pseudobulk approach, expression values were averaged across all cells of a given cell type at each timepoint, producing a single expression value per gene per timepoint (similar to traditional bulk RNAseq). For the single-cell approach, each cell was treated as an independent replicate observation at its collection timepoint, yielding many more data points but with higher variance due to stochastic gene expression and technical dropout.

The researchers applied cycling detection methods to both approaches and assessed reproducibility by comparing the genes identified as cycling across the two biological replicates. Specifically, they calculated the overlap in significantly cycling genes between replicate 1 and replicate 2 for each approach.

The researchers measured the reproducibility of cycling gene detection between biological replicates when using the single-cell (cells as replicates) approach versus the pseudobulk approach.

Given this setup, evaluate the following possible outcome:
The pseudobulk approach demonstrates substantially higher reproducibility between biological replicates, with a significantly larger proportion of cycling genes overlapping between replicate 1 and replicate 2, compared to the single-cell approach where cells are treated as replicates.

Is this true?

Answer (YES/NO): NO